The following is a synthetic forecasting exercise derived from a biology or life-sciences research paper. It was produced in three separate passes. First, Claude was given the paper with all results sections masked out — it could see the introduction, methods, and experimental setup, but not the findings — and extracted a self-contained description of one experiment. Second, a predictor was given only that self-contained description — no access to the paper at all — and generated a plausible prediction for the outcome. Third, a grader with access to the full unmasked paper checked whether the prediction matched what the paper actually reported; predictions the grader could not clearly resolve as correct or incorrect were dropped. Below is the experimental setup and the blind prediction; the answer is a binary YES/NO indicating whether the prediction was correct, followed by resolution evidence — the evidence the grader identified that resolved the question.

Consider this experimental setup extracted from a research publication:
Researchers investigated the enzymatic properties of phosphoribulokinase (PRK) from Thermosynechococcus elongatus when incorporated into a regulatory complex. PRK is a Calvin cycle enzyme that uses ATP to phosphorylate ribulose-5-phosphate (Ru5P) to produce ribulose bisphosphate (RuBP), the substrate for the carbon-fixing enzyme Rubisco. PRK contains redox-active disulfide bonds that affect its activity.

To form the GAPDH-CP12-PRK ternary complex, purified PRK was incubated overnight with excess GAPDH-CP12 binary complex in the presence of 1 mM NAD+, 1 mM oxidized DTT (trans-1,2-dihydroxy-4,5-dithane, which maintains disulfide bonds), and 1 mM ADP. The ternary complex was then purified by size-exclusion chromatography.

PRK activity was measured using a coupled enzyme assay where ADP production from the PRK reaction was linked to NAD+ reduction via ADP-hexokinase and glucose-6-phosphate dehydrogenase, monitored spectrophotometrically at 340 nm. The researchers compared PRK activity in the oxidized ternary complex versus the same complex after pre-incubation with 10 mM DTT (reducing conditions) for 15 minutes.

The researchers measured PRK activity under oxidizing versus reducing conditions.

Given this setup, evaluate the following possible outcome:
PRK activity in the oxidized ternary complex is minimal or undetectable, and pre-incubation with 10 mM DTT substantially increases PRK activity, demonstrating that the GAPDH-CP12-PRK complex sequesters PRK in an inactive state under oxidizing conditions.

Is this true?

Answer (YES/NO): YES